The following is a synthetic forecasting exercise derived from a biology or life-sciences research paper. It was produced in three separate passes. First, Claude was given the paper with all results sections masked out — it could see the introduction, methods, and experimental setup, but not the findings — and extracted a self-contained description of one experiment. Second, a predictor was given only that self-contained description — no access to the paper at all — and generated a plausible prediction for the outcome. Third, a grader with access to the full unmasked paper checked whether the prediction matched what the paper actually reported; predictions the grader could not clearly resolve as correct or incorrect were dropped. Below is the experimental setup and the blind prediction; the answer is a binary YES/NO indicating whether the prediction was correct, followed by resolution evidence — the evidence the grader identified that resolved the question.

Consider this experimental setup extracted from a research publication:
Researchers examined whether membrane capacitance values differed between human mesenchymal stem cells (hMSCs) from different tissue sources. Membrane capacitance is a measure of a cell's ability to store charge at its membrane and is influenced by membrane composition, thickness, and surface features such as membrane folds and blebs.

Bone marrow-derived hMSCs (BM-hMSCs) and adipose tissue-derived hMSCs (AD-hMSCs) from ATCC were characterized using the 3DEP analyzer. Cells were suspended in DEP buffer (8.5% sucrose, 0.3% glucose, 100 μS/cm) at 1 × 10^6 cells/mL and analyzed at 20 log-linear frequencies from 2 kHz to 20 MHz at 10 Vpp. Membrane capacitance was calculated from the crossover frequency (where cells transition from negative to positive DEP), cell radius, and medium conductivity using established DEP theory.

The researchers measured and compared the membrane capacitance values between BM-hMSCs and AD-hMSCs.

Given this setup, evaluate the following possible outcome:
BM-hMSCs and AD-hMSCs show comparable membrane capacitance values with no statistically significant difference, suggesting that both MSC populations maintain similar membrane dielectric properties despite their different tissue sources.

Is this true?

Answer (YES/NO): YES